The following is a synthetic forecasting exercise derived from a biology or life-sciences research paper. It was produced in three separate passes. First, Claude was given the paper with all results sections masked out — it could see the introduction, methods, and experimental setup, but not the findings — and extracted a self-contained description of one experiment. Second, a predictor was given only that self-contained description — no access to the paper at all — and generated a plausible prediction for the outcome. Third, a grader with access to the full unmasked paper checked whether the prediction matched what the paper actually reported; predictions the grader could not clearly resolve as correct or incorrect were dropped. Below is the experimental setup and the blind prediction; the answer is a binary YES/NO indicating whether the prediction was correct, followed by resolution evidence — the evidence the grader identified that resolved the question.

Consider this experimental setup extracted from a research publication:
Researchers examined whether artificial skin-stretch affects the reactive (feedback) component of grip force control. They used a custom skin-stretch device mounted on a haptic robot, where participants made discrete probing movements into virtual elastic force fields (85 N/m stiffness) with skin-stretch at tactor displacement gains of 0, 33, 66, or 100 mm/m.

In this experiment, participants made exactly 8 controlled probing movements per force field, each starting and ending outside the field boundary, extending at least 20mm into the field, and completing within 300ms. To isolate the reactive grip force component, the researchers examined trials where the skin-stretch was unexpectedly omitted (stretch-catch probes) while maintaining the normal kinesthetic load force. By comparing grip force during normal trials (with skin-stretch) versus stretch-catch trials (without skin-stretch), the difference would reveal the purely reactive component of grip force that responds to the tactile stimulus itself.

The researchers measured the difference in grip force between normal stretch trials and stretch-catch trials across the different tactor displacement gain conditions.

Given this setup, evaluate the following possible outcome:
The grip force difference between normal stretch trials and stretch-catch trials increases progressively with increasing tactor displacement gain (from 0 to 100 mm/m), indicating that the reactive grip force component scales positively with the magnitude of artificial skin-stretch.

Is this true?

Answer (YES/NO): YES